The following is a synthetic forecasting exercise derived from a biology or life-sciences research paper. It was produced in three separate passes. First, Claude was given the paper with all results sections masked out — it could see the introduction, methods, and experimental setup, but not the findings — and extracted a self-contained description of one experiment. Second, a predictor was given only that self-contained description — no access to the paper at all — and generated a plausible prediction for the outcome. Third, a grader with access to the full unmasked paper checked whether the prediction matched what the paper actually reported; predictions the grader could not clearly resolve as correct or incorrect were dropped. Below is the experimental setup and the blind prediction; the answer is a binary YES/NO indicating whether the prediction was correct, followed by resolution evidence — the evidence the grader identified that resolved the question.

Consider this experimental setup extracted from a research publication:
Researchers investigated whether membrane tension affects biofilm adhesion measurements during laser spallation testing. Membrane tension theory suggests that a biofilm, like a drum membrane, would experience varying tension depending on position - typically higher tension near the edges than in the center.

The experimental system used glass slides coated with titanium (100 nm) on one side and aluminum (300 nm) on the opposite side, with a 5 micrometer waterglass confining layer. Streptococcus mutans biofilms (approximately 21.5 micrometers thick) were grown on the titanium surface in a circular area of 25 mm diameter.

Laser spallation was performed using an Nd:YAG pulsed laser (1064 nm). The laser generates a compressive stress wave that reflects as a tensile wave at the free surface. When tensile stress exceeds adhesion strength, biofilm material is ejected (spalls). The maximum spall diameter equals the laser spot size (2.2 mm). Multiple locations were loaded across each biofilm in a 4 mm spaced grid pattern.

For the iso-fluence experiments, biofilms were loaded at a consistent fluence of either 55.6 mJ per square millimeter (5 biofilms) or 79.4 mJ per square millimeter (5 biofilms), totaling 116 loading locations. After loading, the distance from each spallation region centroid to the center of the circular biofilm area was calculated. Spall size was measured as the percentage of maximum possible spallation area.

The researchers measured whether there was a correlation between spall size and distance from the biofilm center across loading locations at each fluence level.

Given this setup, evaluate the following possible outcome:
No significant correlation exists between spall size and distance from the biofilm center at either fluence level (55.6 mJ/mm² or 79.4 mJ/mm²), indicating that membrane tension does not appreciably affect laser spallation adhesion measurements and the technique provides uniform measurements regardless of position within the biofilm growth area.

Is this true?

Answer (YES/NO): YES